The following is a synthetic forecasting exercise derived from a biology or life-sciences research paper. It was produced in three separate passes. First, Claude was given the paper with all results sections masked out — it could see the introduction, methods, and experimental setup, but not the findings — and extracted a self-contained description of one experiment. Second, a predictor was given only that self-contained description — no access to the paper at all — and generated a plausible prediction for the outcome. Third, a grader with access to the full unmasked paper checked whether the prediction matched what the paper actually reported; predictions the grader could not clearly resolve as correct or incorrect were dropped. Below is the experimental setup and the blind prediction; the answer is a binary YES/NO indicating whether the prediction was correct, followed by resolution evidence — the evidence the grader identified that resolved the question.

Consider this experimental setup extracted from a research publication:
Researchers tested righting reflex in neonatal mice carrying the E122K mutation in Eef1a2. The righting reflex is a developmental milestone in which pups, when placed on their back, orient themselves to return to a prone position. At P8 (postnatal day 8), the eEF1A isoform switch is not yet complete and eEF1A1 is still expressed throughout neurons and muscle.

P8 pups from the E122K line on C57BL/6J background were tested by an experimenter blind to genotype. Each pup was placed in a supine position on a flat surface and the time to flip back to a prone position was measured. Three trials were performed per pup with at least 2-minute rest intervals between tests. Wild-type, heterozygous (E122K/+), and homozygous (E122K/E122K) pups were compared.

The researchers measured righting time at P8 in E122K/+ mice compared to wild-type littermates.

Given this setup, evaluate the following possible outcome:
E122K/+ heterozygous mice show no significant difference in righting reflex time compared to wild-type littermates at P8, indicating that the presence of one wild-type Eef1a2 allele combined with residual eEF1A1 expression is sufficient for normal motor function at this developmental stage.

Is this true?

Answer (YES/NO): NO